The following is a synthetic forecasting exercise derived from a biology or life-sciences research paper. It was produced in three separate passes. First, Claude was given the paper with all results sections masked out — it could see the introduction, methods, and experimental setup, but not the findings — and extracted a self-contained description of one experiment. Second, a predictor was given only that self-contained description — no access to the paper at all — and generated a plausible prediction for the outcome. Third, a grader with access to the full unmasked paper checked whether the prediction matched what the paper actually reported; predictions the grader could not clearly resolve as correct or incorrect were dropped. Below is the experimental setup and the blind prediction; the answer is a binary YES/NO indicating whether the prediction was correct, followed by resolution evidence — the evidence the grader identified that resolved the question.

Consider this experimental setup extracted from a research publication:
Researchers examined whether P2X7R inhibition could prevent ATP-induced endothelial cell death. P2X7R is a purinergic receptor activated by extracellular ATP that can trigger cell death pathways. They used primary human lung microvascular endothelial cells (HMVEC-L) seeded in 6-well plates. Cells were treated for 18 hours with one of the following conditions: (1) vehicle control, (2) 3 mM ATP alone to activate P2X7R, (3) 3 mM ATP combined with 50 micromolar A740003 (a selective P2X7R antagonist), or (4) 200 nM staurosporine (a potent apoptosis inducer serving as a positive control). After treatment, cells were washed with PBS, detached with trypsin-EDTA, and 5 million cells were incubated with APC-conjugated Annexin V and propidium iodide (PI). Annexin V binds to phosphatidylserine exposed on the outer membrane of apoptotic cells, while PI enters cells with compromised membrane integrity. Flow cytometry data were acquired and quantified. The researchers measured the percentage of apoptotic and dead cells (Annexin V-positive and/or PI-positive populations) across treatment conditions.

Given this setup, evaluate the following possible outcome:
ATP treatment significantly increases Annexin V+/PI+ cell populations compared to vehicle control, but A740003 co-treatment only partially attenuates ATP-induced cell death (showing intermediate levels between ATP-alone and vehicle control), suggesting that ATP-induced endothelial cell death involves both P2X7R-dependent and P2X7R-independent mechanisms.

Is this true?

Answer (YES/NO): NO